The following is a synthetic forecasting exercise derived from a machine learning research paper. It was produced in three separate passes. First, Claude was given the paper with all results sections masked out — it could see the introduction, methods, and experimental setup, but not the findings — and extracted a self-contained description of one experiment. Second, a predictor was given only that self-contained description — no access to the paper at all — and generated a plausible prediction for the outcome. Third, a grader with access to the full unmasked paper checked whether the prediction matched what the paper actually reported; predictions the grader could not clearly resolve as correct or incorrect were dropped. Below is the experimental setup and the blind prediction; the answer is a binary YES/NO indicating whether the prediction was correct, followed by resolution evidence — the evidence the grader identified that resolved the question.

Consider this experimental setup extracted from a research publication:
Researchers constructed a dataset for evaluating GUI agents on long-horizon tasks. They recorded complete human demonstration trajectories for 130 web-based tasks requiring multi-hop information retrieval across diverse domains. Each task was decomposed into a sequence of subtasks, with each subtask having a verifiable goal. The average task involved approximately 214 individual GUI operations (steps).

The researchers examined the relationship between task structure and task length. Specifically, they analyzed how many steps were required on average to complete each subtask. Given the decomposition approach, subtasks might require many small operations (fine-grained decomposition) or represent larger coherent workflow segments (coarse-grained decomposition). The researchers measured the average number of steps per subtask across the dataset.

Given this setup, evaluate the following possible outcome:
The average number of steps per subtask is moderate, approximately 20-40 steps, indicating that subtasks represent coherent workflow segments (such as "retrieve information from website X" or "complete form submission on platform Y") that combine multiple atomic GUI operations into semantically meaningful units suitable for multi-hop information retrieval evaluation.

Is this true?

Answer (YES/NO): NO